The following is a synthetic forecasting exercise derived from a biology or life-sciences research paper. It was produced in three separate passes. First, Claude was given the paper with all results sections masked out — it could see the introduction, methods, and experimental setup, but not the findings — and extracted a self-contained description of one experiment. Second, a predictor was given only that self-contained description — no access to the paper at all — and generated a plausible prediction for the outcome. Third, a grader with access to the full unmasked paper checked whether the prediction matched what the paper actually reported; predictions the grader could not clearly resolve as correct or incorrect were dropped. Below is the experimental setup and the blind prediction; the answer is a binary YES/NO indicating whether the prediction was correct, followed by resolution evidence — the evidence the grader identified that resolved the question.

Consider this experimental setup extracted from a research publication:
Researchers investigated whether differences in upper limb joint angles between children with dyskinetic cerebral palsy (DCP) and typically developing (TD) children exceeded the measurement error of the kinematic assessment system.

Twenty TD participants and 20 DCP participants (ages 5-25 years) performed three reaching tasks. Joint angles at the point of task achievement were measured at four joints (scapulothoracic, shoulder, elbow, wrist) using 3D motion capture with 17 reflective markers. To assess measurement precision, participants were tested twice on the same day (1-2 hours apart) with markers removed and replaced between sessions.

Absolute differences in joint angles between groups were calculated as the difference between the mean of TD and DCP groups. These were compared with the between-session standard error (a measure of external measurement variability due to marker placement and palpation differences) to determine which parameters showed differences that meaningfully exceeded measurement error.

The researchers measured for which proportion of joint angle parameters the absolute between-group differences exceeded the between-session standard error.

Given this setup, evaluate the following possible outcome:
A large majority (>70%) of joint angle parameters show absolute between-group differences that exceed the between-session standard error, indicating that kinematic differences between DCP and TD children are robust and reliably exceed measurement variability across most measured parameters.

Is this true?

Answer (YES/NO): NO